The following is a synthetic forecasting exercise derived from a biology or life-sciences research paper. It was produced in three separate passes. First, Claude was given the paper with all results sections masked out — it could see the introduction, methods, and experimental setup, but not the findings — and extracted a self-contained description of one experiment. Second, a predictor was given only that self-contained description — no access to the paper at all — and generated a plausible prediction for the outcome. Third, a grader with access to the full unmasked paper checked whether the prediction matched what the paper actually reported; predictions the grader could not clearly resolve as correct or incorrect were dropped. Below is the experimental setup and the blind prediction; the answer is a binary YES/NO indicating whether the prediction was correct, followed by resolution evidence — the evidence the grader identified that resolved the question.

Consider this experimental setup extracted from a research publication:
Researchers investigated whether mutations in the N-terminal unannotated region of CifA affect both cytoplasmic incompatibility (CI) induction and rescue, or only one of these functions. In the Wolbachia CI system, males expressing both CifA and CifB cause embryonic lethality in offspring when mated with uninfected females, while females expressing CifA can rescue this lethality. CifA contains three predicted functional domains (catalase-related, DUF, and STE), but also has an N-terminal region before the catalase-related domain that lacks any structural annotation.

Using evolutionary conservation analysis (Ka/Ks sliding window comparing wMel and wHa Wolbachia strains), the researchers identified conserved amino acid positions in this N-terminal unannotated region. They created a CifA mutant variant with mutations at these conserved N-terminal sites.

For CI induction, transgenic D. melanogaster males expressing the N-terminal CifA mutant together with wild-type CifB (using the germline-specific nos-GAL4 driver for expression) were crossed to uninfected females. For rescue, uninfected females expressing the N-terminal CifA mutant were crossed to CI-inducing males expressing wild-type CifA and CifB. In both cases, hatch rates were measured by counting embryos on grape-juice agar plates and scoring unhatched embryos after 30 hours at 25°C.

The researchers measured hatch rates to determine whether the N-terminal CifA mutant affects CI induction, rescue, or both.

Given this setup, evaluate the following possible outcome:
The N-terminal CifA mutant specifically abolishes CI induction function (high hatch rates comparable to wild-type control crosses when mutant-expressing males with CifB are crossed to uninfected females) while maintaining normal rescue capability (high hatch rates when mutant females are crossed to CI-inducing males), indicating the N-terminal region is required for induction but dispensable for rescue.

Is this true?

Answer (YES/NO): NO